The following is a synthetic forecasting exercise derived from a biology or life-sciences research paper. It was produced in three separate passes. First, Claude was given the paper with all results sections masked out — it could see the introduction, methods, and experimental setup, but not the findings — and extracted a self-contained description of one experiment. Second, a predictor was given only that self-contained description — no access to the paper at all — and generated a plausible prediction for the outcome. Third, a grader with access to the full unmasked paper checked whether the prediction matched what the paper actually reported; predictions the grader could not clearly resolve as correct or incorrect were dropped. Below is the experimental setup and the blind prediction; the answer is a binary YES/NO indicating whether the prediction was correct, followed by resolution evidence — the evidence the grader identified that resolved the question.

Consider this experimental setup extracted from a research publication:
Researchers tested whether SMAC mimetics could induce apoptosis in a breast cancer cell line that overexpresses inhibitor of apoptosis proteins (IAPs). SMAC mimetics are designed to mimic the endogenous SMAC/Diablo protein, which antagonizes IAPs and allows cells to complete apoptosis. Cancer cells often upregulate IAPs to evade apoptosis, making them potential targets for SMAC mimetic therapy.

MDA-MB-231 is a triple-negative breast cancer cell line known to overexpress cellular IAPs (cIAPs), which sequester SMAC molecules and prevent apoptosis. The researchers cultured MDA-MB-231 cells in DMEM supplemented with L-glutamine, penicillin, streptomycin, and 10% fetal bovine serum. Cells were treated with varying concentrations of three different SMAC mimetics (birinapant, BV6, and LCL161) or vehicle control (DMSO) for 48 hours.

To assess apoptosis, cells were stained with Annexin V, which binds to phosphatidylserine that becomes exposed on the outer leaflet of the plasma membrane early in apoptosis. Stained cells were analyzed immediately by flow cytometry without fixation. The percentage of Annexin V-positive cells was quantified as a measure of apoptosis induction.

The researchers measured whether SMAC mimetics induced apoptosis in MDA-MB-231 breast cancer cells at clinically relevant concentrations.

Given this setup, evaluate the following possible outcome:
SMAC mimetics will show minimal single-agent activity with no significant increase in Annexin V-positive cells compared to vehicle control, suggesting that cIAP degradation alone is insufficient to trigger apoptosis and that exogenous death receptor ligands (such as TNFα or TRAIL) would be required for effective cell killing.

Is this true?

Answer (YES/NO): NO